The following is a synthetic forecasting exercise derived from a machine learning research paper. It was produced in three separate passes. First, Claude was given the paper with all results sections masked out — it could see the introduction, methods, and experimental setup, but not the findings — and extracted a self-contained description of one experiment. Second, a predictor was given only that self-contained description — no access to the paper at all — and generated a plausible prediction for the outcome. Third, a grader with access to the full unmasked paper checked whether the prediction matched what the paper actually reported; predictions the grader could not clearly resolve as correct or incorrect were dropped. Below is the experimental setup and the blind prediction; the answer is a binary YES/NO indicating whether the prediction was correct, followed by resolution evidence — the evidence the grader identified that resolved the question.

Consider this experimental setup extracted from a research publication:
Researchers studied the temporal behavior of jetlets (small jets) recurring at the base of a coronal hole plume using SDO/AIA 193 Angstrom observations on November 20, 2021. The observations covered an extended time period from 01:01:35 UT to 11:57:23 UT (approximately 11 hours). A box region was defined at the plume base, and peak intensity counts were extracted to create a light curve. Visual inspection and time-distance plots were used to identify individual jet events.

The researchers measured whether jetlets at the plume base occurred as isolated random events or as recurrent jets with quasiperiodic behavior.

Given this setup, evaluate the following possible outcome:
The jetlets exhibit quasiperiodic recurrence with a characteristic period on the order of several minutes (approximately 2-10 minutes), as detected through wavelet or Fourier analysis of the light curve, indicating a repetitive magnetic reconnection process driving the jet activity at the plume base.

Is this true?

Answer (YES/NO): YES